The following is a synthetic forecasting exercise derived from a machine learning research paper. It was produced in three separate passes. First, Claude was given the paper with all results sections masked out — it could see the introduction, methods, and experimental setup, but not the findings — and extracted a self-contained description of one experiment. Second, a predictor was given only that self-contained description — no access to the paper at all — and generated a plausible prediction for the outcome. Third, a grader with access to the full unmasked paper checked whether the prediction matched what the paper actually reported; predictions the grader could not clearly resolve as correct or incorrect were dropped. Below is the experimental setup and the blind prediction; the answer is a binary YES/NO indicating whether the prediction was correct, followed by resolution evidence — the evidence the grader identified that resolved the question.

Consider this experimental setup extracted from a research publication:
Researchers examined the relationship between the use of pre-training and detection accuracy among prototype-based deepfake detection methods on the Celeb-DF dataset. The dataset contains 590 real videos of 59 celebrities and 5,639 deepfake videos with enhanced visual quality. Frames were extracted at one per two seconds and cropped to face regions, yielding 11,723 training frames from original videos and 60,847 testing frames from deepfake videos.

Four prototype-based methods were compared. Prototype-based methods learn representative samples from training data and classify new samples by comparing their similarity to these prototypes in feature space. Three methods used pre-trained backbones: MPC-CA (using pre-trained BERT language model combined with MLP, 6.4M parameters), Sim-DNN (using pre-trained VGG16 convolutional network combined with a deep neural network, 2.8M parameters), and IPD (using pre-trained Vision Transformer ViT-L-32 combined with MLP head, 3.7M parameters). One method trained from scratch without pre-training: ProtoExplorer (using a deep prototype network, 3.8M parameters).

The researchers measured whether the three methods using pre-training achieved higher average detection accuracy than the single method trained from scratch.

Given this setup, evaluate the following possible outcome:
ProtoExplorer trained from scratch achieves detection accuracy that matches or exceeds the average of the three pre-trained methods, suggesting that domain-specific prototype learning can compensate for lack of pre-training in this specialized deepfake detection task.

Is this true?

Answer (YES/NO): YES